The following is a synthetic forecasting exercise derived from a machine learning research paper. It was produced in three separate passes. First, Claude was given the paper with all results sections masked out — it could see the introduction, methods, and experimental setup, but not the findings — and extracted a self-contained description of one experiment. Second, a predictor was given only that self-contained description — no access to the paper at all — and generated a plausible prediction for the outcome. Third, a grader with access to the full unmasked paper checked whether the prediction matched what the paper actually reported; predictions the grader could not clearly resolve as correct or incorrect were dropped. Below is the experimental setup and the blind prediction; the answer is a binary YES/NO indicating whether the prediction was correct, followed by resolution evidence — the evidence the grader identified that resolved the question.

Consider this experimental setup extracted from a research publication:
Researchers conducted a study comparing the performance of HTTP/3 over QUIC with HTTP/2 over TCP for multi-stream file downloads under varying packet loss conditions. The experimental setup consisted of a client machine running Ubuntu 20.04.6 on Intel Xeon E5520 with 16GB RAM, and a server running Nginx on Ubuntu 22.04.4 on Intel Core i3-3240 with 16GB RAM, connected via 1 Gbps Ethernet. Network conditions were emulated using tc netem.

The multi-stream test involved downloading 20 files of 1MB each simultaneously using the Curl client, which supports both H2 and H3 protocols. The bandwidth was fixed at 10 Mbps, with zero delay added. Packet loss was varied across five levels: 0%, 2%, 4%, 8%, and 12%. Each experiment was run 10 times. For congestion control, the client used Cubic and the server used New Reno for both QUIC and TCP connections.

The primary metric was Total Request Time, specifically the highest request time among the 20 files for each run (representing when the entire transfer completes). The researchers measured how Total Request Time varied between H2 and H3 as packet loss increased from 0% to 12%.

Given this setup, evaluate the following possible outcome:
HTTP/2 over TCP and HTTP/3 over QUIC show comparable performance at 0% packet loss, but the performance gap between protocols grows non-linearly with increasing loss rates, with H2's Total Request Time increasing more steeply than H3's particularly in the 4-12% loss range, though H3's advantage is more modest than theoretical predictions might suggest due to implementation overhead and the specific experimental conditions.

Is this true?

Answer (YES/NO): NO